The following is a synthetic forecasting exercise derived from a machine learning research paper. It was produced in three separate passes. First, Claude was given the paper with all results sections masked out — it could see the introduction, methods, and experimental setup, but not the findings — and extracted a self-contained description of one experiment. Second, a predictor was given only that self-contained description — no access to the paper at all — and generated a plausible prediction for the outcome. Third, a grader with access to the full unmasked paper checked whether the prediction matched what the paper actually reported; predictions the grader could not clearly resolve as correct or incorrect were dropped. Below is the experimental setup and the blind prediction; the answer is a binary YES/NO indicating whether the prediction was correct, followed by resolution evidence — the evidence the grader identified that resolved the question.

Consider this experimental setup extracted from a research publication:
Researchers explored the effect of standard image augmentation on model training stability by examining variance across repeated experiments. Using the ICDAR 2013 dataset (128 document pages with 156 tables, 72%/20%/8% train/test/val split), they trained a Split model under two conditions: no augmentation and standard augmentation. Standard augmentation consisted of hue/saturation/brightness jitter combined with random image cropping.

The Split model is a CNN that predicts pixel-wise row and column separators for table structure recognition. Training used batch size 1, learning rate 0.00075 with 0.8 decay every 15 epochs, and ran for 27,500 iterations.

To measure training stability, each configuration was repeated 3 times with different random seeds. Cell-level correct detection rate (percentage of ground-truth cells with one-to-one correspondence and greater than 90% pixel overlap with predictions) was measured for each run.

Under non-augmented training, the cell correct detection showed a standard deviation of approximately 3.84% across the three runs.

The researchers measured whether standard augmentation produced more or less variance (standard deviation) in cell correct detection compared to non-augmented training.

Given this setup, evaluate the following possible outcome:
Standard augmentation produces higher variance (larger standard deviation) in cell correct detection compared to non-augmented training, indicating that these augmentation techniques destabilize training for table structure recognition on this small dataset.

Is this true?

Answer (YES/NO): YES